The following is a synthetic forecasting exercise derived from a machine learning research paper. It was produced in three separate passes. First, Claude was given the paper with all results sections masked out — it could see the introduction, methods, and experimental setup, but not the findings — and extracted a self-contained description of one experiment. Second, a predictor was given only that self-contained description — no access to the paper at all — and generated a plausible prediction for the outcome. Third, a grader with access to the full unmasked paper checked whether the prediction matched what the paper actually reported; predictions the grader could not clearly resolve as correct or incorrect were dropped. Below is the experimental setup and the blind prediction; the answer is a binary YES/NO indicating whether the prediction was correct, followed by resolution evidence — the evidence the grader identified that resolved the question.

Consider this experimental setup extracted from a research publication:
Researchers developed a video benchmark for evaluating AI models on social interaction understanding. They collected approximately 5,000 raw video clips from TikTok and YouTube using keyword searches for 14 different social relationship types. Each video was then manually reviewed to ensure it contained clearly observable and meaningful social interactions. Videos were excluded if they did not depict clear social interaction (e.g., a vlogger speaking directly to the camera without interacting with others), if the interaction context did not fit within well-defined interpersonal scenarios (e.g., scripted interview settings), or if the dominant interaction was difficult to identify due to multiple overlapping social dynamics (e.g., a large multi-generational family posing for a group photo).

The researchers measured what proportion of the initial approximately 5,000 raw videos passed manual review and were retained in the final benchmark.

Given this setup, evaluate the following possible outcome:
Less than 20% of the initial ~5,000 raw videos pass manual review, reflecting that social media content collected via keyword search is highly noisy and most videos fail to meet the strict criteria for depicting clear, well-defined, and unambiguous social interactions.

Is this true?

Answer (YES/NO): NO